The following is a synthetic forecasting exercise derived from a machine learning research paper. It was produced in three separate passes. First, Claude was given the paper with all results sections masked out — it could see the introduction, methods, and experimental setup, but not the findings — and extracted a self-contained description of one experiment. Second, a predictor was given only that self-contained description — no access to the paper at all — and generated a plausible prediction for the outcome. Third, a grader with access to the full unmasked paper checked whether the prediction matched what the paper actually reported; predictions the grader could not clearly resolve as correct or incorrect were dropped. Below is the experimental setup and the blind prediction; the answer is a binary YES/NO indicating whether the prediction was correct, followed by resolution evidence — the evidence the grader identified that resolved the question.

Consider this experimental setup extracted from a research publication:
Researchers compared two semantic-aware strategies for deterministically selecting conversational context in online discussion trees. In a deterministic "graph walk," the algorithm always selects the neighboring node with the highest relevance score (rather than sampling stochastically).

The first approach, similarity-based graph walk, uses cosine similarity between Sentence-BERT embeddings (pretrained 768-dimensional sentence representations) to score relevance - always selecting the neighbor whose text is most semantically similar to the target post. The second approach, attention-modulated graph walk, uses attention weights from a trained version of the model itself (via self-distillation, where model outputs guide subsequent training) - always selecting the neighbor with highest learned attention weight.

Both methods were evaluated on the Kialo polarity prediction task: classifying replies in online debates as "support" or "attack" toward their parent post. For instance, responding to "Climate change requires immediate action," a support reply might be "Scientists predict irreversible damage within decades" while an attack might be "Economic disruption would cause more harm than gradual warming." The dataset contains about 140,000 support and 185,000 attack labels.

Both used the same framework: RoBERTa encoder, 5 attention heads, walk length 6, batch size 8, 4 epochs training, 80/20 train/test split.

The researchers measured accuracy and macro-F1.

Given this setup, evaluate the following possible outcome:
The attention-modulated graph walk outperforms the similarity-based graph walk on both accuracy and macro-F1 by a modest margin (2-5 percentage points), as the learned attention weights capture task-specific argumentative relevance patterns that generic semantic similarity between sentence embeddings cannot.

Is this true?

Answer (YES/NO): NO